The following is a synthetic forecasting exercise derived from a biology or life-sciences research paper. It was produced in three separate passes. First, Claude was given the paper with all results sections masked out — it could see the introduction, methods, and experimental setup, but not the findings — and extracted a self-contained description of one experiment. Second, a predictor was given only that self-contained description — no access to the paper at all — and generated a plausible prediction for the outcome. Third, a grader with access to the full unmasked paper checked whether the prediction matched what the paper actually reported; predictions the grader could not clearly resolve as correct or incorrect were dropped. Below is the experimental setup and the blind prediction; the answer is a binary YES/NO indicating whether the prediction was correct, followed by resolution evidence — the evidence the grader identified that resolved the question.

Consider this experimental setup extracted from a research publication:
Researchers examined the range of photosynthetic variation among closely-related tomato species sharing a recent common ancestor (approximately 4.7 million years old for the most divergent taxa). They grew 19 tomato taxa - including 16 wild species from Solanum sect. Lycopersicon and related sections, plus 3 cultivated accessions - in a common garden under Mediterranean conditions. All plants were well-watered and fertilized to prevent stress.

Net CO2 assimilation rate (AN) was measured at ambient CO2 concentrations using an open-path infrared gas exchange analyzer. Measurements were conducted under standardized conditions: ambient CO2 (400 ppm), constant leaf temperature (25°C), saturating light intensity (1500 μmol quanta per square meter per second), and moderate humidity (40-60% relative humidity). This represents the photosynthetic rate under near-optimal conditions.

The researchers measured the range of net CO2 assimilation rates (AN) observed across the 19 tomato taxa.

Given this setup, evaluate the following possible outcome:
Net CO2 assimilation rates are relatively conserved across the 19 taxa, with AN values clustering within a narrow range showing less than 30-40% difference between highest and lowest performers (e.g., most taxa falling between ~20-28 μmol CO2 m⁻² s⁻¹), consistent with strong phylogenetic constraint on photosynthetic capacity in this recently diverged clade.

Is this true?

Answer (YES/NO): NO